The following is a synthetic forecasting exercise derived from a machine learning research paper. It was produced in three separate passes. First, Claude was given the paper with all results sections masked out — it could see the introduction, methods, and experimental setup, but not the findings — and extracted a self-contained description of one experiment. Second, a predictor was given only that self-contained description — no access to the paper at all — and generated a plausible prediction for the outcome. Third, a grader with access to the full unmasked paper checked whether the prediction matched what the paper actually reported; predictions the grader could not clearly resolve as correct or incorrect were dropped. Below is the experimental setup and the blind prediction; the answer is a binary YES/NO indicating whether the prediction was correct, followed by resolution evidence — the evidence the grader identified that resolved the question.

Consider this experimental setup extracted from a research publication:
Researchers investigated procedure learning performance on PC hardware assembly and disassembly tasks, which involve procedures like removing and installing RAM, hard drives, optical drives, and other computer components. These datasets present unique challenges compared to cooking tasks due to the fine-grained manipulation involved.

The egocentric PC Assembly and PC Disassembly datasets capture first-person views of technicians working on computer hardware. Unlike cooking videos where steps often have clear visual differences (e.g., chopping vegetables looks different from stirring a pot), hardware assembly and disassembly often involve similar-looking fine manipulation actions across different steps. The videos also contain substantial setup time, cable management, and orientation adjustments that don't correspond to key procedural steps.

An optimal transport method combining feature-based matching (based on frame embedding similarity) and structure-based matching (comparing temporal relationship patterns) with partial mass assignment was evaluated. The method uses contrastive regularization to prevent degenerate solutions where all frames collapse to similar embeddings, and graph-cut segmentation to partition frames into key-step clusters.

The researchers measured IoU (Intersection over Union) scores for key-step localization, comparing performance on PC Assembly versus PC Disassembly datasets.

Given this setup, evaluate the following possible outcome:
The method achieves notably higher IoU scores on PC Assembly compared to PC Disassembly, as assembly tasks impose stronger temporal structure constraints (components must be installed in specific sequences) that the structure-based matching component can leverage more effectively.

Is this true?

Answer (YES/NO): NO